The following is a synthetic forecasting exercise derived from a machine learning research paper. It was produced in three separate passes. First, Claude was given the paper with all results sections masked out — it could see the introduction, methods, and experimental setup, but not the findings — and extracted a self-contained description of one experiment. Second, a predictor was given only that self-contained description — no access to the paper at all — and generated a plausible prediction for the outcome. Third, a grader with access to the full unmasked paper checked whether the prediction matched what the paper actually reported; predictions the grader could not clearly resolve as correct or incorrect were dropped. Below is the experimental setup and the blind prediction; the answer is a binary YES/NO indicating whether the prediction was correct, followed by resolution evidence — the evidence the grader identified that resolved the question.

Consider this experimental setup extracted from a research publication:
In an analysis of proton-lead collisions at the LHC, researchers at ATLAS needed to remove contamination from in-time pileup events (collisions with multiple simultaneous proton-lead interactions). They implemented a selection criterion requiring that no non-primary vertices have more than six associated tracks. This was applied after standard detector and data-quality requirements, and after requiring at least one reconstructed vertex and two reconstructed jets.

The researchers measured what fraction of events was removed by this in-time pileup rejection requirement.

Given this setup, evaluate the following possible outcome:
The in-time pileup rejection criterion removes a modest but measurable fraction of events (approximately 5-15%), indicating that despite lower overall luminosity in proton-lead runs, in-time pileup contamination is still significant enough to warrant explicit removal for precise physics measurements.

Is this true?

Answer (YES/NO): YES